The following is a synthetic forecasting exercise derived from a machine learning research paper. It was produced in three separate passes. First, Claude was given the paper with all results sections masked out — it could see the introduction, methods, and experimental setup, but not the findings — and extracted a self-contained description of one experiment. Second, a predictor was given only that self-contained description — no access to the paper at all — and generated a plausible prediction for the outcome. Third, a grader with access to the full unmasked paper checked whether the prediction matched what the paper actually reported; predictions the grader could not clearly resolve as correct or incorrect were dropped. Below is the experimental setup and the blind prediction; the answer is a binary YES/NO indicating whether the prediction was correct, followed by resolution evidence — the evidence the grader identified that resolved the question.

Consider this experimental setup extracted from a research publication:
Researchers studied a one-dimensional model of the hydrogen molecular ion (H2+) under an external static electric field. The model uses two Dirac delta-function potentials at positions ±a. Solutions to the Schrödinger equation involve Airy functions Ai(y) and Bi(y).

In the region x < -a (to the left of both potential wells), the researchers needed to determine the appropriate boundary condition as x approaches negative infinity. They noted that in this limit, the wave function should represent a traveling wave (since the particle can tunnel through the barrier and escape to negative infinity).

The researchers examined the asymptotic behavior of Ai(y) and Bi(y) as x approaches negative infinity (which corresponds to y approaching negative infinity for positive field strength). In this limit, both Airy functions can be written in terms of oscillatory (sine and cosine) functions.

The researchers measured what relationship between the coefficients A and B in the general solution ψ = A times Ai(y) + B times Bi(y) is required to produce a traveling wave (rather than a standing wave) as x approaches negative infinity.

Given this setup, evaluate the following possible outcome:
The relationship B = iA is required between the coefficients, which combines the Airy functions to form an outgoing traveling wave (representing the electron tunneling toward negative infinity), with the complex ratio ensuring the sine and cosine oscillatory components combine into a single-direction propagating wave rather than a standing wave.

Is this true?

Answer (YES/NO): NO